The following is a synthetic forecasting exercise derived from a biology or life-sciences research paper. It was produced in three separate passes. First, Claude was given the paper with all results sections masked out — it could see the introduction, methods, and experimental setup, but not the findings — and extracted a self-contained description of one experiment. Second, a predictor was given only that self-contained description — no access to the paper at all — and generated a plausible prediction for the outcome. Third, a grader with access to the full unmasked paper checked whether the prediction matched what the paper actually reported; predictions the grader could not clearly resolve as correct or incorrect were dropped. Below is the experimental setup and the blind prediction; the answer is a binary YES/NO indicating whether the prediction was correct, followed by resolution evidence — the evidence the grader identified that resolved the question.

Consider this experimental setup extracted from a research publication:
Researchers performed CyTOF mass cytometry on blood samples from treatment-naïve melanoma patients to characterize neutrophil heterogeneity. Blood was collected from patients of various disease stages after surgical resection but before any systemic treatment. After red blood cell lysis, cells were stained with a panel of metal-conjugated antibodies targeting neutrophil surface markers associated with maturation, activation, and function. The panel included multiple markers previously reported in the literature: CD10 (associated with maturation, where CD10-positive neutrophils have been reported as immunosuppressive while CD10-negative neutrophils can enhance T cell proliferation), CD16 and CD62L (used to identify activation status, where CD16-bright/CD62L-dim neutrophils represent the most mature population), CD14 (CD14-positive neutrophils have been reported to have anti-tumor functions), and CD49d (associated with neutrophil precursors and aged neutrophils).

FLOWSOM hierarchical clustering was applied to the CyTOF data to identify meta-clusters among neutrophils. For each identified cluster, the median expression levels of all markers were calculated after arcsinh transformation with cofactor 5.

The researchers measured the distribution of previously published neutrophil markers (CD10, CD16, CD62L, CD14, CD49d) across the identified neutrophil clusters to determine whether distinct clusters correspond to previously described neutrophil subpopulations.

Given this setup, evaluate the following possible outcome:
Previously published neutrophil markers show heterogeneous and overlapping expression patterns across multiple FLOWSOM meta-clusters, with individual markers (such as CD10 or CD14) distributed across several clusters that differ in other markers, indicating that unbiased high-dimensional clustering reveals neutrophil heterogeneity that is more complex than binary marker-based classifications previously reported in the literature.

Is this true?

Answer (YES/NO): NO